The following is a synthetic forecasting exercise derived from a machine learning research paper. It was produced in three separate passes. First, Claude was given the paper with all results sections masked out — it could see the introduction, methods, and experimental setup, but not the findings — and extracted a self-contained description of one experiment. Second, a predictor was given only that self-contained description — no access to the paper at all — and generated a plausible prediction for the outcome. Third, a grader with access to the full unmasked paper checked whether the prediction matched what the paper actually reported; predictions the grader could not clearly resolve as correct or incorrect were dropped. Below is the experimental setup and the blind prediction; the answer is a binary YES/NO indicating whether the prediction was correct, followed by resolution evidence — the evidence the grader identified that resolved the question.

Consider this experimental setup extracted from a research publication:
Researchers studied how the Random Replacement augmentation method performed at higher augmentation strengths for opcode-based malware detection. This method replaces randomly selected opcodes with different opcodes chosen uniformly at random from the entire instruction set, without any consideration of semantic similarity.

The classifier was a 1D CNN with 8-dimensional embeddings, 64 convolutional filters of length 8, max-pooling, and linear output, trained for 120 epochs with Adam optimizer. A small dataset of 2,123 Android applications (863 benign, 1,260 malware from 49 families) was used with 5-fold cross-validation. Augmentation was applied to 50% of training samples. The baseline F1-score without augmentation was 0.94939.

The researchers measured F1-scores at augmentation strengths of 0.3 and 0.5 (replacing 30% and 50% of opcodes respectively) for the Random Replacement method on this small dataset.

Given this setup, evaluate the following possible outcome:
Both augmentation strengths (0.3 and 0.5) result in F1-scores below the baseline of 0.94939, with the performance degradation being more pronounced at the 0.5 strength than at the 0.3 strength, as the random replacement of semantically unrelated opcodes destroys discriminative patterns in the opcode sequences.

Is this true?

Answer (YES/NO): YES